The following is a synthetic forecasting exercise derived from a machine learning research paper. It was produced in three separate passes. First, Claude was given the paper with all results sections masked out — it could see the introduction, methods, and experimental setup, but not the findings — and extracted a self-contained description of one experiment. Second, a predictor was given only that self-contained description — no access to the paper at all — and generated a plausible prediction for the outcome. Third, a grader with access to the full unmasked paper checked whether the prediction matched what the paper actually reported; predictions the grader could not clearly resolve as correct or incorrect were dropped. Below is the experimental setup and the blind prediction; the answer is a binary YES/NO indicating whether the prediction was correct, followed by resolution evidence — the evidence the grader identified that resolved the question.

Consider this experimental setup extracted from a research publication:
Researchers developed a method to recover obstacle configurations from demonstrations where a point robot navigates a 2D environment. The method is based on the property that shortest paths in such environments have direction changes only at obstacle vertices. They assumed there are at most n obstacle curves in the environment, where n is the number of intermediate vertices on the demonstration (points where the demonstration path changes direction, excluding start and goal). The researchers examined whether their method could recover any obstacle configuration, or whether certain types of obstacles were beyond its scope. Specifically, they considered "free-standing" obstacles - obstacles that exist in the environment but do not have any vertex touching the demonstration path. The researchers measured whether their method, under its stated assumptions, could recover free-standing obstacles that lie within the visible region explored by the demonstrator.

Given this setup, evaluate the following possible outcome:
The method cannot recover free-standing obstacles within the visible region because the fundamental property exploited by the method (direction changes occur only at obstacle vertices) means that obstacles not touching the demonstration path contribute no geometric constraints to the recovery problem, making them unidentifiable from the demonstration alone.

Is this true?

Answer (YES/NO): YES